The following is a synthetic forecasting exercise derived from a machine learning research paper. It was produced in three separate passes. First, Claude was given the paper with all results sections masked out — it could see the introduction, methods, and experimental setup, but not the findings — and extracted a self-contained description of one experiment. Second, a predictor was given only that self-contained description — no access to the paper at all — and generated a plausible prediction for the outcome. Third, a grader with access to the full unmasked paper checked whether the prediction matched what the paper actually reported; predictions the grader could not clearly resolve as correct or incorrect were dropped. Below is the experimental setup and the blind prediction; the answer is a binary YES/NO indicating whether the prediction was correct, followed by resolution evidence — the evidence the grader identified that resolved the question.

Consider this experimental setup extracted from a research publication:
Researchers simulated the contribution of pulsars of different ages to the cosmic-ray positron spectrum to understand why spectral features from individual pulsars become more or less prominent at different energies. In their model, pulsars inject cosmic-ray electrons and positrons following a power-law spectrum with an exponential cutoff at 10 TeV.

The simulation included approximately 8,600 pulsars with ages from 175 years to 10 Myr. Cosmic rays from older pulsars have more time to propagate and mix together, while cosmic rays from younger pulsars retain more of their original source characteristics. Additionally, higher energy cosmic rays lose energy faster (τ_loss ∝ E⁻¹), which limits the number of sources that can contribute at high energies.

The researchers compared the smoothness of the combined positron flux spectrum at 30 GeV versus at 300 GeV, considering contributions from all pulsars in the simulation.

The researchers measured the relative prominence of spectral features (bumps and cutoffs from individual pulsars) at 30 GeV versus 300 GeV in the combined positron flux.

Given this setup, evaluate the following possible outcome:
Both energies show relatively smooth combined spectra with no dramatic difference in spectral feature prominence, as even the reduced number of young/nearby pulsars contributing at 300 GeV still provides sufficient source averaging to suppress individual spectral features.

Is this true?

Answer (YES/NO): NO